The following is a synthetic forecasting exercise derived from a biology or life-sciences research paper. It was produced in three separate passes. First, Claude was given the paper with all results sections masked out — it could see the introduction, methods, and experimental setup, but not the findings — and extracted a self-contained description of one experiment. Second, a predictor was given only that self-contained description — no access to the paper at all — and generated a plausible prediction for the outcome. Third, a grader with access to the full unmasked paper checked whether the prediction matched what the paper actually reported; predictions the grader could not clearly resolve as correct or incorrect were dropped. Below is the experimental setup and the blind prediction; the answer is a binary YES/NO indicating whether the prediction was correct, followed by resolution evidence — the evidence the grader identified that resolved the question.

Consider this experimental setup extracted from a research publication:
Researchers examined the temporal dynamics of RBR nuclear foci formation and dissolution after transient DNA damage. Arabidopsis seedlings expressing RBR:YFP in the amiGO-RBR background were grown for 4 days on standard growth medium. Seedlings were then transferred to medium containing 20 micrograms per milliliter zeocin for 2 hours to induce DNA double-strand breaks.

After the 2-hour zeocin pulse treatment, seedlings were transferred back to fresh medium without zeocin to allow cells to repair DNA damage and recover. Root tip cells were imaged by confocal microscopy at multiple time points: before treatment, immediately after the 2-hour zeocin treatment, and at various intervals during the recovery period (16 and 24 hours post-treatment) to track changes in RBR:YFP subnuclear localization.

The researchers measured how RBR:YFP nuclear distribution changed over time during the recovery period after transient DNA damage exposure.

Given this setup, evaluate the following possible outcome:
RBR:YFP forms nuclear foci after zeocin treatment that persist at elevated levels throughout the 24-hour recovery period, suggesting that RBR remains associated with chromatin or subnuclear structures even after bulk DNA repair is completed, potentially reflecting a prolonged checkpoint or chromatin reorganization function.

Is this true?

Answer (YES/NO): NO